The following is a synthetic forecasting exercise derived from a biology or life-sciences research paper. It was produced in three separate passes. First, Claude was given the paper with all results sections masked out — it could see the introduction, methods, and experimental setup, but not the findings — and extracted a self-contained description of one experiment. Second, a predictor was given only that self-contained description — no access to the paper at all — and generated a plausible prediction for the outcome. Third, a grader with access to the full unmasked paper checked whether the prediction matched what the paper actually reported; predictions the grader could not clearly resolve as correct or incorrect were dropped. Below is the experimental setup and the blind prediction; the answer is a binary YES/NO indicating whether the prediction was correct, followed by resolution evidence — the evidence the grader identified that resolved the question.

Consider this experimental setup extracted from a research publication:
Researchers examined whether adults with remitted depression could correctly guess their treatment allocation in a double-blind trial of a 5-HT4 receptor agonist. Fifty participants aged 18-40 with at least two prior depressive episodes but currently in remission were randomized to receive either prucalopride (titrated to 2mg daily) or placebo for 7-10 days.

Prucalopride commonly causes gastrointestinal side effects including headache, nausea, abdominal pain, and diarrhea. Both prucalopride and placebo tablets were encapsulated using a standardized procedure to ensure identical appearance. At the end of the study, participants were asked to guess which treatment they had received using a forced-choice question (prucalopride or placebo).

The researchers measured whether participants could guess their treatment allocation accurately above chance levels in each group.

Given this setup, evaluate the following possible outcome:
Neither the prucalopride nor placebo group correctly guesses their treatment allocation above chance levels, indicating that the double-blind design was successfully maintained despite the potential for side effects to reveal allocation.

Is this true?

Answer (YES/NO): NO